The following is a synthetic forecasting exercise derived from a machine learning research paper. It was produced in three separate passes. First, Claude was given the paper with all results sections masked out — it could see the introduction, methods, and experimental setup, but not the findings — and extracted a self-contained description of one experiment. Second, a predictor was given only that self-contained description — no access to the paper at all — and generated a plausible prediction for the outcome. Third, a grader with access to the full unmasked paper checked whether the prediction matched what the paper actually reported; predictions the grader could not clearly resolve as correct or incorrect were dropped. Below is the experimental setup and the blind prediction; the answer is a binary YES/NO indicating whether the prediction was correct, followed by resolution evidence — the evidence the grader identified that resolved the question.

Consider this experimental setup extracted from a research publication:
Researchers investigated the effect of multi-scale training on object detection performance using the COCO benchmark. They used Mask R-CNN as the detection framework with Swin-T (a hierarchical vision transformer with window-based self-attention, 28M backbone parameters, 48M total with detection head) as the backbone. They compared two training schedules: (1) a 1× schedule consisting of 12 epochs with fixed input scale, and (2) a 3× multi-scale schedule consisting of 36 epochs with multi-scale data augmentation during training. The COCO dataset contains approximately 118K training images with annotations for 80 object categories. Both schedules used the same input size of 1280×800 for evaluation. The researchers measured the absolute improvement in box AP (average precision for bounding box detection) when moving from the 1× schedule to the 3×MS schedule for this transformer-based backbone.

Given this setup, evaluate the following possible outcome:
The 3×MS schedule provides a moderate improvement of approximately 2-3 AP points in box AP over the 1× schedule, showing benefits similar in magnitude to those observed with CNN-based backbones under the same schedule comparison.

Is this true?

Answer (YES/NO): NO